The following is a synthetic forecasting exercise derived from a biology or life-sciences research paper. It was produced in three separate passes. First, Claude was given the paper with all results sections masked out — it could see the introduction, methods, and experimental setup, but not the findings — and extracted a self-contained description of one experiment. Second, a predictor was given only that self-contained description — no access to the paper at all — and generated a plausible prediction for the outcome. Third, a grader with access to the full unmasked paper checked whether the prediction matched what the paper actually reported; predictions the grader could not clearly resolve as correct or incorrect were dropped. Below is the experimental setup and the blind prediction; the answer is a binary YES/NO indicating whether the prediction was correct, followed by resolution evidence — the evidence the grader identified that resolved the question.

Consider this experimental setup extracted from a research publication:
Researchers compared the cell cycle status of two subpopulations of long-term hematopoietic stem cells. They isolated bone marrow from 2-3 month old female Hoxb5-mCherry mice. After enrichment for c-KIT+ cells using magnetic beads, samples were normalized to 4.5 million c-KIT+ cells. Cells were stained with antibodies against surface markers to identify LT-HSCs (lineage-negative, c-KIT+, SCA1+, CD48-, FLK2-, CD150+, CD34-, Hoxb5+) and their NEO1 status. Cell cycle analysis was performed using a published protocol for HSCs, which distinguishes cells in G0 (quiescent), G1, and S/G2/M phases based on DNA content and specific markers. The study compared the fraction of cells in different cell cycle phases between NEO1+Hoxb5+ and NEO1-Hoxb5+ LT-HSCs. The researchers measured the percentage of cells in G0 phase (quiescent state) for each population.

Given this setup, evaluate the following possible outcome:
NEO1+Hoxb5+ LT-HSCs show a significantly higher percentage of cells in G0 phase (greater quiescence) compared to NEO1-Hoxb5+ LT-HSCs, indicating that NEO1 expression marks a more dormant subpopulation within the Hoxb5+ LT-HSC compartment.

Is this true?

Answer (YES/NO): NO